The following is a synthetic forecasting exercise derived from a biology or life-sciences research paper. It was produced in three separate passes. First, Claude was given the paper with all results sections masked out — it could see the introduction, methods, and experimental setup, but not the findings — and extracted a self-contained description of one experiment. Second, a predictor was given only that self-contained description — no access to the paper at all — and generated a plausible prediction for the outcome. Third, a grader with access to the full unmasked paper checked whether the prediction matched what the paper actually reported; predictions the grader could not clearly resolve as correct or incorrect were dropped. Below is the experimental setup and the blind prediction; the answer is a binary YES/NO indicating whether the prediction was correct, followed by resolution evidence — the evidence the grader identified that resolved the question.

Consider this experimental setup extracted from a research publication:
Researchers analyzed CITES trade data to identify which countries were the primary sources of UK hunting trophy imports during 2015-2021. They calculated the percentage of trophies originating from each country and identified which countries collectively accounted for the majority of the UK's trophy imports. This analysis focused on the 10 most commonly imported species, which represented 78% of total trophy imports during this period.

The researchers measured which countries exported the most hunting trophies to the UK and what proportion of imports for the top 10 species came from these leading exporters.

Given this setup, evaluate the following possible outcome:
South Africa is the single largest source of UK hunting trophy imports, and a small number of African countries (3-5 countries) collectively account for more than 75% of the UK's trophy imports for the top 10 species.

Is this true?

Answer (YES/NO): NO